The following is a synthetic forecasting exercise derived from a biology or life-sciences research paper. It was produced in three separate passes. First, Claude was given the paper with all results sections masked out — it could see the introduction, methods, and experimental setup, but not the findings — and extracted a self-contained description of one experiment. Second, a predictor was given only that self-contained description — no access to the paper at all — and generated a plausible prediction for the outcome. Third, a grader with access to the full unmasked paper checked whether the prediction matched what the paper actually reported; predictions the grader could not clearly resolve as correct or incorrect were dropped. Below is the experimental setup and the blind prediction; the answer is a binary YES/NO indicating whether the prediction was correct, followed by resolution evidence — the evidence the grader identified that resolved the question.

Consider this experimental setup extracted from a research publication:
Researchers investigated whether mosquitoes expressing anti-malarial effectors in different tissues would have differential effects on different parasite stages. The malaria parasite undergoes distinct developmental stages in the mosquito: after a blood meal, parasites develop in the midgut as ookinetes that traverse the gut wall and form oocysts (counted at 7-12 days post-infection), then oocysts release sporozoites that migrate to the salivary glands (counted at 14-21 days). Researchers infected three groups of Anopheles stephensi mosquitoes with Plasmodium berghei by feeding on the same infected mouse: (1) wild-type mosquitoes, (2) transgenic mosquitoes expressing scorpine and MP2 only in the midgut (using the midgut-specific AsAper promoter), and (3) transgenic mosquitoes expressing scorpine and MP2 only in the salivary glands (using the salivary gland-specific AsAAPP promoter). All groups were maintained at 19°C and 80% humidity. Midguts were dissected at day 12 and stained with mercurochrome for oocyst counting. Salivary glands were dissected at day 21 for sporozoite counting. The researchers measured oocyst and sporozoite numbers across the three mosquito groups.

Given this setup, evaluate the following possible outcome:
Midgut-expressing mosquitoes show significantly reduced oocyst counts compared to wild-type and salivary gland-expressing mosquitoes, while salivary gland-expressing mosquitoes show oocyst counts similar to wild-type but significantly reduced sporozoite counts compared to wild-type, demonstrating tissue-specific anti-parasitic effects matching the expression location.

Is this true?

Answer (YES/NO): NO